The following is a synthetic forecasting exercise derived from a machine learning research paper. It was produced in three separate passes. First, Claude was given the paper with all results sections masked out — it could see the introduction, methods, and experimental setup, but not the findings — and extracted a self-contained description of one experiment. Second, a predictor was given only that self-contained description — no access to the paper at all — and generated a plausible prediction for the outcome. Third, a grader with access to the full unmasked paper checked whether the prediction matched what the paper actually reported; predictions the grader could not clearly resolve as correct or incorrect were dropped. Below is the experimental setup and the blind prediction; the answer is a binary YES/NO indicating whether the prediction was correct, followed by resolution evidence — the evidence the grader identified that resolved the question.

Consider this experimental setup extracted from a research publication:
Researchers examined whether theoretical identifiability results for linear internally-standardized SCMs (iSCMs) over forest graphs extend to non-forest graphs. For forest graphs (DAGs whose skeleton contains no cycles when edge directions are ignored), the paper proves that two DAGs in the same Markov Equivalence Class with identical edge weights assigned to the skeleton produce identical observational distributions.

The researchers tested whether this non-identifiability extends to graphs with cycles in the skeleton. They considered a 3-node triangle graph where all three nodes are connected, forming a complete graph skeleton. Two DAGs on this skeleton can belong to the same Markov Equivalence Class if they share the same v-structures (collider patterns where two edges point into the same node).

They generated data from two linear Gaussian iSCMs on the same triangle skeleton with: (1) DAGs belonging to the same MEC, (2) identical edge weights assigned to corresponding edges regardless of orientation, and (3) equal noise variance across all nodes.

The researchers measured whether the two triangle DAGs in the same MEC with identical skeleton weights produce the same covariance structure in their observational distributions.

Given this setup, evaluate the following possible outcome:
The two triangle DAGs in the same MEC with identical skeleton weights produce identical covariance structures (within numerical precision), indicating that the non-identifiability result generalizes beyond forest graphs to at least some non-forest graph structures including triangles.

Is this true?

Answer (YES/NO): NO